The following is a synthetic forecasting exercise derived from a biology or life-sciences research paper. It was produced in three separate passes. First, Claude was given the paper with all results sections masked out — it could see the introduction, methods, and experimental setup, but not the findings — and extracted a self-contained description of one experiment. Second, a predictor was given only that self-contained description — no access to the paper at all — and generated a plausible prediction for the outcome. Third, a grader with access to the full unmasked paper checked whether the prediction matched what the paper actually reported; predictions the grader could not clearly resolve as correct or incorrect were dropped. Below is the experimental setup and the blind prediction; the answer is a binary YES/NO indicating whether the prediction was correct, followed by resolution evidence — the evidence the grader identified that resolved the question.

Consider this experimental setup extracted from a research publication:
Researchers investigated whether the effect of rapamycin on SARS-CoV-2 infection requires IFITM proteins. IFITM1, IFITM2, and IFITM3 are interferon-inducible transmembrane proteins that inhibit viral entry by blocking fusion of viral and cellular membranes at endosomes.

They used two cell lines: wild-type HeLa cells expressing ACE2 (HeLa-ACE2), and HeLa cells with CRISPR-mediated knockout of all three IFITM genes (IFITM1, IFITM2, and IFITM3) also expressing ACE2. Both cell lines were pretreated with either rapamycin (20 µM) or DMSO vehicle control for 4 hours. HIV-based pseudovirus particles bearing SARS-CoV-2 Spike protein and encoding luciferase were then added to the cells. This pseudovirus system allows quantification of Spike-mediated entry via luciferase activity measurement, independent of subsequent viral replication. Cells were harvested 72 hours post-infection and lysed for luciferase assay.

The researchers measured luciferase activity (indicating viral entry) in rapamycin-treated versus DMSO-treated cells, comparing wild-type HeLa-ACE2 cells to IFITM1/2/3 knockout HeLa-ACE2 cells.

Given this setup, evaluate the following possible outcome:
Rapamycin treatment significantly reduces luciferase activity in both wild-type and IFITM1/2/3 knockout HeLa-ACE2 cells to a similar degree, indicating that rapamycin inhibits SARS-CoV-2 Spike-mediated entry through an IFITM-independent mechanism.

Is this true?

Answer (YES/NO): NO